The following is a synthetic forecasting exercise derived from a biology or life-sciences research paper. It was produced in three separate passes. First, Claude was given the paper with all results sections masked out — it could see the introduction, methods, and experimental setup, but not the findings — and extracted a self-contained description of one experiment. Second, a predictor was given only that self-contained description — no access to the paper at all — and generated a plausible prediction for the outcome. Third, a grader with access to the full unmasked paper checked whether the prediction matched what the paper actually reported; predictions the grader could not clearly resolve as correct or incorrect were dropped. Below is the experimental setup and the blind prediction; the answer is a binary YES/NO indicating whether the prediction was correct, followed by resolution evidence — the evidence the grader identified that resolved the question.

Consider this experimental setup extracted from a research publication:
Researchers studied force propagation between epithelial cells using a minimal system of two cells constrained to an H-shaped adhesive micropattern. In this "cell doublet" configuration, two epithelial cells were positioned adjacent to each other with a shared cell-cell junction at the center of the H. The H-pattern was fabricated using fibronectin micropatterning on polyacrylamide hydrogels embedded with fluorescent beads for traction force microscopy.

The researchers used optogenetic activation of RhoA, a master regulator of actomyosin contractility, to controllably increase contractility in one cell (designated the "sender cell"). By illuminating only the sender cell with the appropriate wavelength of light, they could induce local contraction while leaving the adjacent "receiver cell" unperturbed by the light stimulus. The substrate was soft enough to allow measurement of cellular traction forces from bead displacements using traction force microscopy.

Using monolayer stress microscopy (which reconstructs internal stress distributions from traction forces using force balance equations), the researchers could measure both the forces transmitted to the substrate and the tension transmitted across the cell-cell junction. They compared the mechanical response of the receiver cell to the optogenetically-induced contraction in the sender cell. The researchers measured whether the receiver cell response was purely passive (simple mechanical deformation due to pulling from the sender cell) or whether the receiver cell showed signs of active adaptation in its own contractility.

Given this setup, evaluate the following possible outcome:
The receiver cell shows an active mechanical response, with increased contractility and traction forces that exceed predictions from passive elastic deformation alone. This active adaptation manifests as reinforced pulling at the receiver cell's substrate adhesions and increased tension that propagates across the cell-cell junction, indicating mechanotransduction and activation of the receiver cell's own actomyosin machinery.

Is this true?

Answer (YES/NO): YES